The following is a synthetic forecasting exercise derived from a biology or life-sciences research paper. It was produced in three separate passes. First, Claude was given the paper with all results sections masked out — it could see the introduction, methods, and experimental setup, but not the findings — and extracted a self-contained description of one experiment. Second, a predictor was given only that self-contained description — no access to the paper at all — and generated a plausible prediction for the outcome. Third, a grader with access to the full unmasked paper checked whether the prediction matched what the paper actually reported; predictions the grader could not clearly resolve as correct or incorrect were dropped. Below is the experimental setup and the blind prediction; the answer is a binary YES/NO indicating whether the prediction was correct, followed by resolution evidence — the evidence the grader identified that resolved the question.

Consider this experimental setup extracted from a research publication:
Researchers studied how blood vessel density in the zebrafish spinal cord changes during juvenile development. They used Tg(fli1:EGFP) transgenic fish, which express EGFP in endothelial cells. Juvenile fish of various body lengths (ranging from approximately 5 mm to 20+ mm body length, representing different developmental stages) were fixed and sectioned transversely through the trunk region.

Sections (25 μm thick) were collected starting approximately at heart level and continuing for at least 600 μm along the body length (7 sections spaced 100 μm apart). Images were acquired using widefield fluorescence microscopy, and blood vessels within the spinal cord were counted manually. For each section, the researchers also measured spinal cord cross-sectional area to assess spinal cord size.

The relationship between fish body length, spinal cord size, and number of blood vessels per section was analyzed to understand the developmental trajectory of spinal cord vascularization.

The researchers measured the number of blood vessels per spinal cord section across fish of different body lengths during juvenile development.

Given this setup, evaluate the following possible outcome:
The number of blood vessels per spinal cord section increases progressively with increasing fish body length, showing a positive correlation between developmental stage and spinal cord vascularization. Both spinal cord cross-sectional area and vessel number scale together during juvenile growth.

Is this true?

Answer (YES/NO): YES